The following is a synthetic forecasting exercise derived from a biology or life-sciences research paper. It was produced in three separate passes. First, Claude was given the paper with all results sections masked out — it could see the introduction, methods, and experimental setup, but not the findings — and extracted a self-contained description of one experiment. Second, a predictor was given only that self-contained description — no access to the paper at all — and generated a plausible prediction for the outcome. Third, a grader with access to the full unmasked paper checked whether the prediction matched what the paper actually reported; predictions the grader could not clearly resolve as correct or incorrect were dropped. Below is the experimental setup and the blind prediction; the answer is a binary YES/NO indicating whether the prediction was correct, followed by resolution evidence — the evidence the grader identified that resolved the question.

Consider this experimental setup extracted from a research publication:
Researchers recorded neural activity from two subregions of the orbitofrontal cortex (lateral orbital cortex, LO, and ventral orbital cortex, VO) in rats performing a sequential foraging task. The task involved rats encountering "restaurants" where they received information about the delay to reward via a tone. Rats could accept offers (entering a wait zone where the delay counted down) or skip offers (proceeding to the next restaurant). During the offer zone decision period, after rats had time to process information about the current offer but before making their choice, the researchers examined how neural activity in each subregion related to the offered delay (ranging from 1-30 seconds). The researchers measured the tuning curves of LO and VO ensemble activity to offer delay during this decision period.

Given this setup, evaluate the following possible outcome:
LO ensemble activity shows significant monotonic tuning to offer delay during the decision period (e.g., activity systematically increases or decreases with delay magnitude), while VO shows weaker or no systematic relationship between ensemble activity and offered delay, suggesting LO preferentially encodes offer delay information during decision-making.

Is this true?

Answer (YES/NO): NO